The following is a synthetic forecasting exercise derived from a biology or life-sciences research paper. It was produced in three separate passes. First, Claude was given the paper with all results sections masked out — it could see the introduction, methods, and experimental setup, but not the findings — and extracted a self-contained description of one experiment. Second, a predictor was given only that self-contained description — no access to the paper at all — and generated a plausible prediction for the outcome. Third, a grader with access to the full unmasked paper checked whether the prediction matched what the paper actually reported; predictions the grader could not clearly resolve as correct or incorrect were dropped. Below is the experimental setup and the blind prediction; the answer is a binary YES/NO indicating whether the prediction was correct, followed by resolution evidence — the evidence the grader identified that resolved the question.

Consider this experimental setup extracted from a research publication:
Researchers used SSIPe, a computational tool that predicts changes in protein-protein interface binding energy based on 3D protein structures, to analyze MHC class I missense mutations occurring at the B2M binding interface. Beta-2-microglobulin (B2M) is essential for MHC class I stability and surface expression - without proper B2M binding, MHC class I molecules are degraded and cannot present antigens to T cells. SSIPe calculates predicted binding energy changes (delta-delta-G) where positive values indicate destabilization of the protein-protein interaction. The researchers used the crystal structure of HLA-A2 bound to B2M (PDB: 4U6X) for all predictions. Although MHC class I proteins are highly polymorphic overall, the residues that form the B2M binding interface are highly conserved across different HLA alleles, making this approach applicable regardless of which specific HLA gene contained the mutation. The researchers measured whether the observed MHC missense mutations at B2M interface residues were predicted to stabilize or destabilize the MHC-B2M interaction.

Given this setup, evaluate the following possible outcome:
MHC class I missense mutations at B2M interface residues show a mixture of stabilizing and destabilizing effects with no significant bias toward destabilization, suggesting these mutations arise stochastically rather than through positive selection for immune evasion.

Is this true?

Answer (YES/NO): NO